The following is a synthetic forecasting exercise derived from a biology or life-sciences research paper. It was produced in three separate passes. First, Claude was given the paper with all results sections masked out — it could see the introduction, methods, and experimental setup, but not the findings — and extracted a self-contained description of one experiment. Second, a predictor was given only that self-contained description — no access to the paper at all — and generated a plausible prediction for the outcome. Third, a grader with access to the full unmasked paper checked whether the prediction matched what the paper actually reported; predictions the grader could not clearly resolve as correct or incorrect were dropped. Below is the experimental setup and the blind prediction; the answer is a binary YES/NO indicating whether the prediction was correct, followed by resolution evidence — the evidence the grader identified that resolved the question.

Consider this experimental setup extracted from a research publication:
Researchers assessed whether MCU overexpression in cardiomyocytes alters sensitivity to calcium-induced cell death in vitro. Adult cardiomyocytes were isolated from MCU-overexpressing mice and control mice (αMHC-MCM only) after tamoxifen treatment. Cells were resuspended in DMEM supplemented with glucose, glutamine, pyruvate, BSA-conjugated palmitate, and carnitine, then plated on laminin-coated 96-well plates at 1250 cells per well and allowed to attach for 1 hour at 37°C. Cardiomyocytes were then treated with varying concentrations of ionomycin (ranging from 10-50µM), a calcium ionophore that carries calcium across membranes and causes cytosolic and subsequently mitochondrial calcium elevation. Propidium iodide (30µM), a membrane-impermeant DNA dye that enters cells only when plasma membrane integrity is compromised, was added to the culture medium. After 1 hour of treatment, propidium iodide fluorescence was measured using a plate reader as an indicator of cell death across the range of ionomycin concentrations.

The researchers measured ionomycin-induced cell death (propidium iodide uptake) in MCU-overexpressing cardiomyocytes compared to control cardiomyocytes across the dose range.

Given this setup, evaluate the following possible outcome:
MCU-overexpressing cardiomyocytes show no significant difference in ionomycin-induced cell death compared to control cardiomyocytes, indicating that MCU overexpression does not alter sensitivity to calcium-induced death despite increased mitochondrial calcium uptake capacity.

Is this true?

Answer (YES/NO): NO